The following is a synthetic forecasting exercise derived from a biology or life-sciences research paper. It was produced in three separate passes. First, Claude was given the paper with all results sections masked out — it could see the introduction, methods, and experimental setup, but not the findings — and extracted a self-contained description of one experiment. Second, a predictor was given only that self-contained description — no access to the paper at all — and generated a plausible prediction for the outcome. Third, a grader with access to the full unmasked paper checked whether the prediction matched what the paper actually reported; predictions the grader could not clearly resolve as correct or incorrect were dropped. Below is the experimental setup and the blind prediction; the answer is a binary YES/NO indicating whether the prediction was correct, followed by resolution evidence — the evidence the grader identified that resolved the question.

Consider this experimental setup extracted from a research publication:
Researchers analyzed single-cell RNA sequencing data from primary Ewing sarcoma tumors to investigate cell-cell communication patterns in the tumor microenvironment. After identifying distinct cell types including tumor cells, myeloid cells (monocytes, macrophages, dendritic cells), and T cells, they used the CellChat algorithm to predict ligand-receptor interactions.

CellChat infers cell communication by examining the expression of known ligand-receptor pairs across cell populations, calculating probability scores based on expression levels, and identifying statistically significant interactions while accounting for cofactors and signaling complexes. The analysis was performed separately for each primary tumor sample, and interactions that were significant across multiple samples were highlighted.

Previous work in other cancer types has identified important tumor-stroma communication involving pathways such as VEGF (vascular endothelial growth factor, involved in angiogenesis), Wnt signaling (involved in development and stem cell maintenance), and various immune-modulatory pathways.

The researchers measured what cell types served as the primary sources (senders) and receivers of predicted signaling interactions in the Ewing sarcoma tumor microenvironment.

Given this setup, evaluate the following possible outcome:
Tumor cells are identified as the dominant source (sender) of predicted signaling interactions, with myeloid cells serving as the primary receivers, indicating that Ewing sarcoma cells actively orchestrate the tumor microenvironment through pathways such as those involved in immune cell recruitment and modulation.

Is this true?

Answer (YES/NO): NO